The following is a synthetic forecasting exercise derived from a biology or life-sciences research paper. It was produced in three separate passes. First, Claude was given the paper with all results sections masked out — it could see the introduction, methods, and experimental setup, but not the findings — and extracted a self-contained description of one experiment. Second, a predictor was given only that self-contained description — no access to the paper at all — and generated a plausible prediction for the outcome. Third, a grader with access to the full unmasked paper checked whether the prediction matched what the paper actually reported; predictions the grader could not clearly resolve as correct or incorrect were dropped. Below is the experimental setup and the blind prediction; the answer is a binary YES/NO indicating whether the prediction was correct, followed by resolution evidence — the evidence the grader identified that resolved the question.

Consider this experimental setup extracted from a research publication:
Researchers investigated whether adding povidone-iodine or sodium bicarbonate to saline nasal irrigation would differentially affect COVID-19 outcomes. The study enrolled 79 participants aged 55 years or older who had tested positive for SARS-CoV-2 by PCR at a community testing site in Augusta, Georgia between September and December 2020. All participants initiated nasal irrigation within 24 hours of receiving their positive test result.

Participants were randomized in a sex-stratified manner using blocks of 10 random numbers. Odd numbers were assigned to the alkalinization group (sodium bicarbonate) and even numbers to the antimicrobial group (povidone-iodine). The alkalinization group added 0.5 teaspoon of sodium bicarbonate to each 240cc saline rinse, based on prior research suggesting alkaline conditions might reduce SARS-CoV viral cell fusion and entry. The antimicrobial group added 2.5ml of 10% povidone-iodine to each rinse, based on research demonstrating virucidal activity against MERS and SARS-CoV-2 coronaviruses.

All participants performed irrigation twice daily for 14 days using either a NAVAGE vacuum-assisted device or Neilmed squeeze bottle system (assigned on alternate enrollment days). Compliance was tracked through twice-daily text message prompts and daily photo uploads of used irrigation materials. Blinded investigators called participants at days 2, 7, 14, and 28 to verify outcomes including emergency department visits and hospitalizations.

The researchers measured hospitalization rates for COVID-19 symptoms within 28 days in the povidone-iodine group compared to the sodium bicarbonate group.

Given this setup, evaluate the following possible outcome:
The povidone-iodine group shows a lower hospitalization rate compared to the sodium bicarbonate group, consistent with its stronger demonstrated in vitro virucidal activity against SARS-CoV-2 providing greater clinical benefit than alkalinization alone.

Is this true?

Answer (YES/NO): NO